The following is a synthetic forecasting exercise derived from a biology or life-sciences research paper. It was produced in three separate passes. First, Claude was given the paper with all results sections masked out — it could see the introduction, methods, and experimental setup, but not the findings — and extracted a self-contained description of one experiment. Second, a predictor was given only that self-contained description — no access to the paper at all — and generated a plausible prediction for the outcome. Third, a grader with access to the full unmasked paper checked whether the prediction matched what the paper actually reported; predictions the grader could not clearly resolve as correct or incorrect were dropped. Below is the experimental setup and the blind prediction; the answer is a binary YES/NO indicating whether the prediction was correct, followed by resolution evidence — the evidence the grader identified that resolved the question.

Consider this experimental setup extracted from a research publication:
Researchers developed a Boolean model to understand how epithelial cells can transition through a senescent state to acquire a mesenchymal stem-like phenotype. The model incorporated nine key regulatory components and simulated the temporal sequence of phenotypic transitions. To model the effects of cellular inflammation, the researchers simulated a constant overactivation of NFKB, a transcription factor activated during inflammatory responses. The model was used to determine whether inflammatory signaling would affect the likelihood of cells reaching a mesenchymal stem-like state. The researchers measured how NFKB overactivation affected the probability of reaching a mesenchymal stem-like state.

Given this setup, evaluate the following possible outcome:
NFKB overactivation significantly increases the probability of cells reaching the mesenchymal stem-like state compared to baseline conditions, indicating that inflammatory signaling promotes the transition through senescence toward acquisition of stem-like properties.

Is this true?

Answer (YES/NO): YES